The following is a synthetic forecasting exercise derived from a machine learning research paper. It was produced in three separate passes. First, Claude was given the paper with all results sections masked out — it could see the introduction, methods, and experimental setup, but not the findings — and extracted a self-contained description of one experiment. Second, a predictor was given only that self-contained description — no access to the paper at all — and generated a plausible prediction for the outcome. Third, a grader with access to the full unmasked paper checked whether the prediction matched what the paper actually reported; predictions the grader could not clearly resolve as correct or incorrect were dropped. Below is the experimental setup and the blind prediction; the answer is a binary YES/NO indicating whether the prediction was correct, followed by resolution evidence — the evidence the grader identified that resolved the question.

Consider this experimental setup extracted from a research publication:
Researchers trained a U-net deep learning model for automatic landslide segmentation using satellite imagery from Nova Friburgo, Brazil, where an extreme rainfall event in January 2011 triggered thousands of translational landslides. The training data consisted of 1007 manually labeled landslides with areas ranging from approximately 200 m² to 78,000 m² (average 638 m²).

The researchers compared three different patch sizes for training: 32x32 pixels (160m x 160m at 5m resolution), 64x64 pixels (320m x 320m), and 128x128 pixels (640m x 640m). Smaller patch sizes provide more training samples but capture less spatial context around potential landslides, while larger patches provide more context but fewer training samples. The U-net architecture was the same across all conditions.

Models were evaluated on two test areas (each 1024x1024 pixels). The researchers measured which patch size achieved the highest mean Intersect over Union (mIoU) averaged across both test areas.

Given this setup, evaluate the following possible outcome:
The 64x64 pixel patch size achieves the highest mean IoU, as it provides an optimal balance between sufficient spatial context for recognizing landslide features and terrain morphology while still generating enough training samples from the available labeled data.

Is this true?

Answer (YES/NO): NO